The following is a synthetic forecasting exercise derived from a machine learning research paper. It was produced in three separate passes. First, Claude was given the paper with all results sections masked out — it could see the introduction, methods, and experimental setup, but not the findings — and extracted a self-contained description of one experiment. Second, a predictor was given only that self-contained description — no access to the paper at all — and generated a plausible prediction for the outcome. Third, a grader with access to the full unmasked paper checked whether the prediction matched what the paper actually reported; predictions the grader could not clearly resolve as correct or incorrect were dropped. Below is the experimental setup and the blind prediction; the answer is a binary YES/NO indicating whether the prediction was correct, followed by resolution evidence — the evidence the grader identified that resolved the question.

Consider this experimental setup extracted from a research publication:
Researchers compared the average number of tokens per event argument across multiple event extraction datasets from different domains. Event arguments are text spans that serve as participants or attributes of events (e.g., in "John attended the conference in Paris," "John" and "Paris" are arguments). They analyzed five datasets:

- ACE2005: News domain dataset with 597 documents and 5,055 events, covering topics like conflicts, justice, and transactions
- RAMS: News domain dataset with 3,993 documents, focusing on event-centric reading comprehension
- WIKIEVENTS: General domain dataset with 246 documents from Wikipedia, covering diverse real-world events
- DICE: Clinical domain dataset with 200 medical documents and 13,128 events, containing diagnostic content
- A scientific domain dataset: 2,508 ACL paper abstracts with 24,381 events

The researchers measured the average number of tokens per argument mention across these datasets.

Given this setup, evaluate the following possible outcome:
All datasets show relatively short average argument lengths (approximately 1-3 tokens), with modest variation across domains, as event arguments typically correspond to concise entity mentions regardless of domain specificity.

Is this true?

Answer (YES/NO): NO